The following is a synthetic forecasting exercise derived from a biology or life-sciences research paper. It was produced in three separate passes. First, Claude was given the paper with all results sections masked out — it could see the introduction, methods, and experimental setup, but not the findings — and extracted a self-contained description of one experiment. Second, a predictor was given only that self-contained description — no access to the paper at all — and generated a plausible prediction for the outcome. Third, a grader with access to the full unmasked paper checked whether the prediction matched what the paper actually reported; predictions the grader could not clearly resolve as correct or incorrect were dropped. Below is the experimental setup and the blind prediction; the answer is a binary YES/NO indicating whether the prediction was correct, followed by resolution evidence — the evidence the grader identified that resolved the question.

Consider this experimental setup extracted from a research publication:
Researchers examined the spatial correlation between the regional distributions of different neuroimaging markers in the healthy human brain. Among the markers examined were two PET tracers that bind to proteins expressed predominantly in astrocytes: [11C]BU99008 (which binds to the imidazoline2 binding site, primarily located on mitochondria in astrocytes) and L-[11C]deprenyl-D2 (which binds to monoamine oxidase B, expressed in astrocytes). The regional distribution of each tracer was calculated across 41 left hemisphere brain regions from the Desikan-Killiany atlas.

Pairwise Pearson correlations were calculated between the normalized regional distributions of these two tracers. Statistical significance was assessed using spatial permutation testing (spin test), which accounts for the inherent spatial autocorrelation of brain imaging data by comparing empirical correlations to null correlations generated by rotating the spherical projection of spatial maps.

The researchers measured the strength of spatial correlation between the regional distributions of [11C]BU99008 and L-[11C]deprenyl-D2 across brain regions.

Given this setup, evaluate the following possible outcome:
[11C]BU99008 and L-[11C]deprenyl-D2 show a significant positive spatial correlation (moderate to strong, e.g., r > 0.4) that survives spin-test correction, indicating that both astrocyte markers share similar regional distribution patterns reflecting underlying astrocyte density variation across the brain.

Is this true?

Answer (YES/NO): YES